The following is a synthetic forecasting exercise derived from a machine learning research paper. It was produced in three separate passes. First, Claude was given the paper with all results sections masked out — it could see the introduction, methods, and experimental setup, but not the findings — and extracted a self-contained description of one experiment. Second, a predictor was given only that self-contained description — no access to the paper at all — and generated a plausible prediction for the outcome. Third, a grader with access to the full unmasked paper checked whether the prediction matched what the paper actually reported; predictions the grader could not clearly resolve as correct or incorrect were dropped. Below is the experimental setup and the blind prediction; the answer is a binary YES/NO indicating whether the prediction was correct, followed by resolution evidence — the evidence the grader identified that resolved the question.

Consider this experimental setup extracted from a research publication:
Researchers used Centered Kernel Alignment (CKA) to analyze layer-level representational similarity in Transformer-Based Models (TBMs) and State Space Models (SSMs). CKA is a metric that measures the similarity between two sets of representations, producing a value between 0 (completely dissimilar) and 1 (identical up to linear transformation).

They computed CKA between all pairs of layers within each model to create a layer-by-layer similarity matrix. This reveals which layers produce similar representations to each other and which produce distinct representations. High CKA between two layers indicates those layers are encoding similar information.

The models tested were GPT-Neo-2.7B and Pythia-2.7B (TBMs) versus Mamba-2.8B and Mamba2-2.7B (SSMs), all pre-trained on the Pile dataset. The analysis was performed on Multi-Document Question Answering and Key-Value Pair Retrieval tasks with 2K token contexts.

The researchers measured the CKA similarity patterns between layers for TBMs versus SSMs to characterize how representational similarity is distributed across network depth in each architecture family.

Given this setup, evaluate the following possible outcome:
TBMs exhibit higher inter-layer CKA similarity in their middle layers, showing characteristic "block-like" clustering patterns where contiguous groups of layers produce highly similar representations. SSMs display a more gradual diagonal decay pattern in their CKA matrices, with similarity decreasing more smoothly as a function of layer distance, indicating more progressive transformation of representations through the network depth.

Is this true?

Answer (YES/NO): NO